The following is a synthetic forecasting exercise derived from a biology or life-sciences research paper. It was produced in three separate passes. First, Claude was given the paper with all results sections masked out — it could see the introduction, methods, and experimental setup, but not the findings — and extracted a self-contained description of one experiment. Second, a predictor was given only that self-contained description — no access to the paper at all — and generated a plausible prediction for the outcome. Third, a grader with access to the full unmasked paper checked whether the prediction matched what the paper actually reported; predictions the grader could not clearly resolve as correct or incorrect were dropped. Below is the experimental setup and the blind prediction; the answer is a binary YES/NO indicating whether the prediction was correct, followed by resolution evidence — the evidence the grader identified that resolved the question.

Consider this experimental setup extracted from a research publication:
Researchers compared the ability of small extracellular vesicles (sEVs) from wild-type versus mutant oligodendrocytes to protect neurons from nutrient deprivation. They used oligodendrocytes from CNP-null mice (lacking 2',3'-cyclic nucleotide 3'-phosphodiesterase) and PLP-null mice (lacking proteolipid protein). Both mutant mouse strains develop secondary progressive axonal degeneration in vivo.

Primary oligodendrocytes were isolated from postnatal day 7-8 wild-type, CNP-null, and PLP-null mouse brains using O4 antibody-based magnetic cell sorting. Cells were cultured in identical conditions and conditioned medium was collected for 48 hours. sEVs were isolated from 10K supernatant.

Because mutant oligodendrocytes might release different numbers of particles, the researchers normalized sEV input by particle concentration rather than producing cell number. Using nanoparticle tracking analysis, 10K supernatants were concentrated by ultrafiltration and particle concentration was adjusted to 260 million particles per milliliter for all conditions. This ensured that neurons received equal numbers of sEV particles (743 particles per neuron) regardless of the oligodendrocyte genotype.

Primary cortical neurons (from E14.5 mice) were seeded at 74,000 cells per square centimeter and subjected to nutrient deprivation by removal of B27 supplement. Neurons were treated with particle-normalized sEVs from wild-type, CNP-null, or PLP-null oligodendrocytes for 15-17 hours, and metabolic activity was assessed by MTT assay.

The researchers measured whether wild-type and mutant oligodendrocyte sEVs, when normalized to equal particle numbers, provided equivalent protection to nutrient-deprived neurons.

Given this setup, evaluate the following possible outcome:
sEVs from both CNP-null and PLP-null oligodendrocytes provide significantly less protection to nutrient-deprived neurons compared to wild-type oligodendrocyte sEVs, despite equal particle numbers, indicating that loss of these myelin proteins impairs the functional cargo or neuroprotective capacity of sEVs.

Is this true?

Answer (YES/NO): YES